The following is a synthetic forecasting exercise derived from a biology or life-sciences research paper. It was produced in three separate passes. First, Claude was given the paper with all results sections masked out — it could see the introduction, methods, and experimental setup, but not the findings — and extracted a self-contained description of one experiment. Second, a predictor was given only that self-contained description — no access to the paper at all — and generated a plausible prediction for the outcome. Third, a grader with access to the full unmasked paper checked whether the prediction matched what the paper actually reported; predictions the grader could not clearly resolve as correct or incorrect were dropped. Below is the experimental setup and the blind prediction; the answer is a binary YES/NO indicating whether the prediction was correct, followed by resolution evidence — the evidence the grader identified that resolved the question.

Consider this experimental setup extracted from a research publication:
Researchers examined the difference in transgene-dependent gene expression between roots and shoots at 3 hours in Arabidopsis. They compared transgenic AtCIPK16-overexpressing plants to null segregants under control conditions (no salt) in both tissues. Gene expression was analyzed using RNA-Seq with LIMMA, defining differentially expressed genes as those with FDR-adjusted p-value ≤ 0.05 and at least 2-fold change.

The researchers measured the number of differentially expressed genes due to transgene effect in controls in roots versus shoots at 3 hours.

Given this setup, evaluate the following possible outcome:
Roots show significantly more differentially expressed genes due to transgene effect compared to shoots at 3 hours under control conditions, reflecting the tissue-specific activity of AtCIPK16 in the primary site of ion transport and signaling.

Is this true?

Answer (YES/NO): NO